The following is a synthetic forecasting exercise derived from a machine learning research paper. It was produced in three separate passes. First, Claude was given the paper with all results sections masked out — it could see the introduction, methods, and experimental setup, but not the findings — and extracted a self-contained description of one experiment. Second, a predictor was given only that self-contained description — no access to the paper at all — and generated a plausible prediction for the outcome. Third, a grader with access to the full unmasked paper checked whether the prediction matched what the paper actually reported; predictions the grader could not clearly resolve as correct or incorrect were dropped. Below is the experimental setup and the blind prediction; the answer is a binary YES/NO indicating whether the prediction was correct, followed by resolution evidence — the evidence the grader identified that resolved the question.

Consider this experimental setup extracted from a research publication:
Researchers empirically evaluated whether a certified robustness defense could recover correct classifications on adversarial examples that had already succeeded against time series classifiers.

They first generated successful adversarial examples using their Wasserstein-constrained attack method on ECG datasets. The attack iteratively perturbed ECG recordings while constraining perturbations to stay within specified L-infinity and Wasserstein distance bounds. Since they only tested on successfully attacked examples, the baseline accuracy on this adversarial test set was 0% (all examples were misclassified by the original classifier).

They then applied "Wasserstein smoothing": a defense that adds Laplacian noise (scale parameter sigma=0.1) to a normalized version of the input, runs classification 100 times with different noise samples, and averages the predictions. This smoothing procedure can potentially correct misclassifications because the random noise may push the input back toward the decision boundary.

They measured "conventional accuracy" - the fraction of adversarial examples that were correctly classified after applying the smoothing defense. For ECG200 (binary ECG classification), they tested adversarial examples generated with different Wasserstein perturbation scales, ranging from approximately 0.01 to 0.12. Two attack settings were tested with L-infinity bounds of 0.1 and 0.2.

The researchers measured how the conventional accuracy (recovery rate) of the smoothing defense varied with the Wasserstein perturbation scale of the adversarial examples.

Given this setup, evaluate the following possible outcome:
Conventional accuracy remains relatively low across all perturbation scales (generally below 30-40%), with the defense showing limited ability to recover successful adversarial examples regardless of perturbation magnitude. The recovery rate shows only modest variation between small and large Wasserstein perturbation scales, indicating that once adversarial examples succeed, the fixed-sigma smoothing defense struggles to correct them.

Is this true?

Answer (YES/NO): NO